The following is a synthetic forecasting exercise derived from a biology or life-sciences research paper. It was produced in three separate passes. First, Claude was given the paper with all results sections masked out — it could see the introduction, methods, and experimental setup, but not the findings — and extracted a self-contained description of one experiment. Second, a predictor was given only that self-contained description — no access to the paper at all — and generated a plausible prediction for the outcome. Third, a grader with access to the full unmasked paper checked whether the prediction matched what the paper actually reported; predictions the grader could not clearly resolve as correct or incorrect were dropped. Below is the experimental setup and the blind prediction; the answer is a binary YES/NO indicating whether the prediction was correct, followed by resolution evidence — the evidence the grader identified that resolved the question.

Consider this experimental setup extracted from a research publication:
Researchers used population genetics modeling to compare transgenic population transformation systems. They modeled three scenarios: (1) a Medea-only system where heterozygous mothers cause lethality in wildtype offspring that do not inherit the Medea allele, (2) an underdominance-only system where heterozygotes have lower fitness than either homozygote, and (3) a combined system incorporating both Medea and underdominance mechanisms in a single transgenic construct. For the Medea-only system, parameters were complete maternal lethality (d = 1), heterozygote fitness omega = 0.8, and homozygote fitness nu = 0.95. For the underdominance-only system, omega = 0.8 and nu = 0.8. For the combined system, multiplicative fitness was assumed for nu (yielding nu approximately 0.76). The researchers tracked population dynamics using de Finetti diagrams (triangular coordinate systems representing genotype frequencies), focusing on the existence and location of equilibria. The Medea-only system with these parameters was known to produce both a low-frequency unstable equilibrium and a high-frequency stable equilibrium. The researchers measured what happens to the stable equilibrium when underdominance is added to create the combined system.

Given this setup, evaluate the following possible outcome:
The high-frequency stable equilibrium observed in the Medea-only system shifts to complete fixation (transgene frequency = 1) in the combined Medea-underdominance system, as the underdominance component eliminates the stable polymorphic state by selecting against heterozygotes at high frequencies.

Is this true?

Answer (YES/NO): YES